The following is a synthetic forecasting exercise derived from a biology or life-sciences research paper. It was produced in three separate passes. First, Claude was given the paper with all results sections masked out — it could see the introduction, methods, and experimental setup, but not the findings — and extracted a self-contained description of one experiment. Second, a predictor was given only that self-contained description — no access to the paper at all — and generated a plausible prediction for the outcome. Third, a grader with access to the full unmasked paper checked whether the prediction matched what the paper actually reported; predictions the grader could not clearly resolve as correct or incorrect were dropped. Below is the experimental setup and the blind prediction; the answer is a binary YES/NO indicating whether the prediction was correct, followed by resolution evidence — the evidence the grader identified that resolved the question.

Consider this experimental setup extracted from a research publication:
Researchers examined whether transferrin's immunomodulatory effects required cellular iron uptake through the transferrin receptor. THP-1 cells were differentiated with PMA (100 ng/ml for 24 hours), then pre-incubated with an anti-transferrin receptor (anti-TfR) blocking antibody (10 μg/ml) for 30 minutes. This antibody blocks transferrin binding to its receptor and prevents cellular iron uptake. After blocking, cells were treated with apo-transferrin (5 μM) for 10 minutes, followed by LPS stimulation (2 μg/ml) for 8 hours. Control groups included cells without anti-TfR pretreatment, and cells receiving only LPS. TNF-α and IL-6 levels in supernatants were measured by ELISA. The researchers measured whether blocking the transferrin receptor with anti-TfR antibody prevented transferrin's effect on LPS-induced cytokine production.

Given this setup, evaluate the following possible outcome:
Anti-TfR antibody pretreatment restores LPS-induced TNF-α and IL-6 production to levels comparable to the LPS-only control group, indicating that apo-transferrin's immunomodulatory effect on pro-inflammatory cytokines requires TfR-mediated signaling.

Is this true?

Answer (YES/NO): NO